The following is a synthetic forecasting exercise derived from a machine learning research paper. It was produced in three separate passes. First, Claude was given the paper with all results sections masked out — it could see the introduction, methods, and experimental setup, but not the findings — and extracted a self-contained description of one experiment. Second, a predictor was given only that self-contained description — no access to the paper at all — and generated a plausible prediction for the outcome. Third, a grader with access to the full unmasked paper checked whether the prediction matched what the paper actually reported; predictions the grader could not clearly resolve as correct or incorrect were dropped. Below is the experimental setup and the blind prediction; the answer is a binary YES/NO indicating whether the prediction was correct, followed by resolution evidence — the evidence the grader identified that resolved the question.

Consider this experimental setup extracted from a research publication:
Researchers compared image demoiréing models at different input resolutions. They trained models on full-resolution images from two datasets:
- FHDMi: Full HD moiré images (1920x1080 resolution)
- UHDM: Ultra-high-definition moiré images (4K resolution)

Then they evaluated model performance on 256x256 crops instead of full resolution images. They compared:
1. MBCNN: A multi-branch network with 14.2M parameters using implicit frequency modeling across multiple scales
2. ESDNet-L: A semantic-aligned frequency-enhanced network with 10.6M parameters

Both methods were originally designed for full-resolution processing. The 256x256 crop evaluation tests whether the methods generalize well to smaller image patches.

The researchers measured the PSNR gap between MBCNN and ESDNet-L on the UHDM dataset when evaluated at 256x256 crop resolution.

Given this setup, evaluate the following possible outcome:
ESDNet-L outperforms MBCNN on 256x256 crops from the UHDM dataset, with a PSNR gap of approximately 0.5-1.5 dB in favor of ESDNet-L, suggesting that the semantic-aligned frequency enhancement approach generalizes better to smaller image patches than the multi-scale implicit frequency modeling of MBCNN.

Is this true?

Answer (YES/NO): YES